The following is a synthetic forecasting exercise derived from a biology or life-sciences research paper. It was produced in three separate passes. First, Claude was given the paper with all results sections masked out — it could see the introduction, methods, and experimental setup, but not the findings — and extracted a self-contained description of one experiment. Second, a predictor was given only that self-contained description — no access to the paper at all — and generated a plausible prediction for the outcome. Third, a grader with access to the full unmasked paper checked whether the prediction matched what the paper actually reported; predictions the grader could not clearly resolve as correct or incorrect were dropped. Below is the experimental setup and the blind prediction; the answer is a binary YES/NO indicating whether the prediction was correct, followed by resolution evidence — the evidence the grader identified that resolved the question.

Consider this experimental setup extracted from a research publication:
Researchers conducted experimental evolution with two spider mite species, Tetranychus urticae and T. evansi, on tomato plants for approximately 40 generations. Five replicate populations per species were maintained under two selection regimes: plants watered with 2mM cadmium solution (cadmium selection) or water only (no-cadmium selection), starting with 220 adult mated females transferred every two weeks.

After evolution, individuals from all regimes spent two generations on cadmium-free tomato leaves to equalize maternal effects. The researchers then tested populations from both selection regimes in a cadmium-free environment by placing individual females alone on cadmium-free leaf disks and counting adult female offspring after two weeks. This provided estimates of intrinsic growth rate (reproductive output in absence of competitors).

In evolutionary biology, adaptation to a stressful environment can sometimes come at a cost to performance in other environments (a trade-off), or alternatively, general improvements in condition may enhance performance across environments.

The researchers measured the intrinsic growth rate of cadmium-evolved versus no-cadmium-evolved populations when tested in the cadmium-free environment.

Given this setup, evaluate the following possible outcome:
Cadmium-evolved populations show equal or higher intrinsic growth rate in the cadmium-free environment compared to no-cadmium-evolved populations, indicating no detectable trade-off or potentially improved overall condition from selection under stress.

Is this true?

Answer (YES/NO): YES